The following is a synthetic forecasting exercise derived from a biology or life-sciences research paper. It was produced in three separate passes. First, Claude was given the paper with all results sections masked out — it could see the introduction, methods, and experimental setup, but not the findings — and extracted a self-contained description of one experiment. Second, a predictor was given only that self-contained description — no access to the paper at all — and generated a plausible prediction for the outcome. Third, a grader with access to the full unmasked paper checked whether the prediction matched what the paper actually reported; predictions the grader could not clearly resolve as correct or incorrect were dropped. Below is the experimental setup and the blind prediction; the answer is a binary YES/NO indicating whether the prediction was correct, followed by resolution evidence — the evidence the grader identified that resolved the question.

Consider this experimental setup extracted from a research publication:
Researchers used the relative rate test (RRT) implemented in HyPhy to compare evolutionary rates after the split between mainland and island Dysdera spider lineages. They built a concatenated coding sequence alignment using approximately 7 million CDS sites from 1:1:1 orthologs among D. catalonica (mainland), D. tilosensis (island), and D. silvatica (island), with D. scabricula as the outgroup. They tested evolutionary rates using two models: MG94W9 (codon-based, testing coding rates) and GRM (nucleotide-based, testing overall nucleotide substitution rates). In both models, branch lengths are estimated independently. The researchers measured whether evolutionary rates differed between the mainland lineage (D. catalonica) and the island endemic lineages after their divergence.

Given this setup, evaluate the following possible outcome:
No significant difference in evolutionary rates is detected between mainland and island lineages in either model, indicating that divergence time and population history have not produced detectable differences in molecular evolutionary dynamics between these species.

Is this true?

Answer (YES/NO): YES